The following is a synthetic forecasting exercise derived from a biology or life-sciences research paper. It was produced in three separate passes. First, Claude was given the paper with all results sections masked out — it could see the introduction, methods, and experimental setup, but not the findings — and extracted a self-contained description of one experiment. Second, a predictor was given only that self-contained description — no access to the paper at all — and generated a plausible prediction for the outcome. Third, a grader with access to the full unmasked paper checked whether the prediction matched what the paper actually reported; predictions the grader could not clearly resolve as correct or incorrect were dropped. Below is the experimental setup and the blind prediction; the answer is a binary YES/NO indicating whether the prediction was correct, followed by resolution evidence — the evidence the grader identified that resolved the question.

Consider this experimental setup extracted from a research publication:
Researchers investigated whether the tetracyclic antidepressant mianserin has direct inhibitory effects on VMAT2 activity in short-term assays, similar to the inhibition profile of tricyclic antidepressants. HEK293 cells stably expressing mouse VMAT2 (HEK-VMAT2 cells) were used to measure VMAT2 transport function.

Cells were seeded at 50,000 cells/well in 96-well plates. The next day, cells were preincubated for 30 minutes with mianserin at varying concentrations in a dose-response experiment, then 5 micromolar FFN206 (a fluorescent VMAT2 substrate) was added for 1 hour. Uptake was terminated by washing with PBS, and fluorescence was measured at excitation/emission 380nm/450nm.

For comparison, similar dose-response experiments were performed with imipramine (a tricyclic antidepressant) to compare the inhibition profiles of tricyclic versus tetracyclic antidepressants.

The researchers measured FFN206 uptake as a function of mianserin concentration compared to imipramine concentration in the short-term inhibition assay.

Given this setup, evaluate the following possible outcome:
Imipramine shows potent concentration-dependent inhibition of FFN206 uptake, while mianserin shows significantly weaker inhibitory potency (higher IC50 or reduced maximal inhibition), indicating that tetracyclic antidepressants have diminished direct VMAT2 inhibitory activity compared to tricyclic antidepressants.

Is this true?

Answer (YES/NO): NO